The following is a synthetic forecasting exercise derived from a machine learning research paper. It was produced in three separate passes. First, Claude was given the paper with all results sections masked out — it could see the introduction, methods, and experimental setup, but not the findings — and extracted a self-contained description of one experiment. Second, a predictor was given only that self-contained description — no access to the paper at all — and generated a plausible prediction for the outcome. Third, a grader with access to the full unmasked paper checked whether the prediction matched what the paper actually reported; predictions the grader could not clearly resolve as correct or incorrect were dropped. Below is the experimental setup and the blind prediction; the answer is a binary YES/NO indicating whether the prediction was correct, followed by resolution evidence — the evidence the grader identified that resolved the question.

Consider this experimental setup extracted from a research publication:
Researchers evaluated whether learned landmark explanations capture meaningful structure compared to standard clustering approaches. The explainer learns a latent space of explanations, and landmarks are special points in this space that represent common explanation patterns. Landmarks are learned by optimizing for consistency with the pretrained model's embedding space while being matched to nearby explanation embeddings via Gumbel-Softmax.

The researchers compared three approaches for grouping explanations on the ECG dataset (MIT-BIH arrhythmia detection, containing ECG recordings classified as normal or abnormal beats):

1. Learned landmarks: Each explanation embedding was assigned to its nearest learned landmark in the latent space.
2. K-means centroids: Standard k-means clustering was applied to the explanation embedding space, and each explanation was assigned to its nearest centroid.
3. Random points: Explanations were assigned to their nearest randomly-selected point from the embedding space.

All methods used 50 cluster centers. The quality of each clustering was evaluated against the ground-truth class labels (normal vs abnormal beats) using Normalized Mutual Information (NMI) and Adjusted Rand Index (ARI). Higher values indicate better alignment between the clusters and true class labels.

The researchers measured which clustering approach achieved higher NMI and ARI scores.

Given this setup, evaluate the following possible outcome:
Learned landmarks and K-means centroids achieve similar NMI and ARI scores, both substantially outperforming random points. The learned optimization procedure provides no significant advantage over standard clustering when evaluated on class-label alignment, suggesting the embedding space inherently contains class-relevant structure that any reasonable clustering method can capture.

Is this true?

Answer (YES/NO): NO